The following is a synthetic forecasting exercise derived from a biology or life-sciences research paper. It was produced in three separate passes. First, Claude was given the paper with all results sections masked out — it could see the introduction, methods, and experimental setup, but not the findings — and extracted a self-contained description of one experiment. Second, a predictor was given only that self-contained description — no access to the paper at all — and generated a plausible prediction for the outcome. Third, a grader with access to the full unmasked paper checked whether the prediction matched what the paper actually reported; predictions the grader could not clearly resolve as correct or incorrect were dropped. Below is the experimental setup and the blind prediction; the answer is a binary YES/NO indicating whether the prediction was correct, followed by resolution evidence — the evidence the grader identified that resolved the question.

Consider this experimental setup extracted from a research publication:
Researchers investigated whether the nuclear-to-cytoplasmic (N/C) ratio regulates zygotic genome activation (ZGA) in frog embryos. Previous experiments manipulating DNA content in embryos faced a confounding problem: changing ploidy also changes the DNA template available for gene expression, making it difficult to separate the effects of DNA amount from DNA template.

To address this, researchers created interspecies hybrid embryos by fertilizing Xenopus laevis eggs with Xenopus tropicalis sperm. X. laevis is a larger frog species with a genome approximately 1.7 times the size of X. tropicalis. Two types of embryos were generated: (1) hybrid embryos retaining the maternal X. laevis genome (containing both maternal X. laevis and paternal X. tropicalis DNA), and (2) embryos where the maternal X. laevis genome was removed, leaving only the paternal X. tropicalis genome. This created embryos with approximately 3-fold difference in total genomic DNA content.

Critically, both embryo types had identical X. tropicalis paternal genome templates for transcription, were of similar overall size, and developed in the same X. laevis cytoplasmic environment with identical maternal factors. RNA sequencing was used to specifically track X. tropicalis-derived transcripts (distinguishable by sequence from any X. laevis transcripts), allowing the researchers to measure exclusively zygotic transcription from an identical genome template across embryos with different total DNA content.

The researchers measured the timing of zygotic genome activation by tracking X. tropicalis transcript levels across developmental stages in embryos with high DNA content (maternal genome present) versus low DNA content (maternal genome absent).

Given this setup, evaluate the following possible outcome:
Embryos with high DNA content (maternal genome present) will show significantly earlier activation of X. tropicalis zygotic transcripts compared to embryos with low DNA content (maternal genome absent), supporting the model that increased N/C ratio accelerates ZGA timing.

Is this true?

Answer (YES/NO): YES